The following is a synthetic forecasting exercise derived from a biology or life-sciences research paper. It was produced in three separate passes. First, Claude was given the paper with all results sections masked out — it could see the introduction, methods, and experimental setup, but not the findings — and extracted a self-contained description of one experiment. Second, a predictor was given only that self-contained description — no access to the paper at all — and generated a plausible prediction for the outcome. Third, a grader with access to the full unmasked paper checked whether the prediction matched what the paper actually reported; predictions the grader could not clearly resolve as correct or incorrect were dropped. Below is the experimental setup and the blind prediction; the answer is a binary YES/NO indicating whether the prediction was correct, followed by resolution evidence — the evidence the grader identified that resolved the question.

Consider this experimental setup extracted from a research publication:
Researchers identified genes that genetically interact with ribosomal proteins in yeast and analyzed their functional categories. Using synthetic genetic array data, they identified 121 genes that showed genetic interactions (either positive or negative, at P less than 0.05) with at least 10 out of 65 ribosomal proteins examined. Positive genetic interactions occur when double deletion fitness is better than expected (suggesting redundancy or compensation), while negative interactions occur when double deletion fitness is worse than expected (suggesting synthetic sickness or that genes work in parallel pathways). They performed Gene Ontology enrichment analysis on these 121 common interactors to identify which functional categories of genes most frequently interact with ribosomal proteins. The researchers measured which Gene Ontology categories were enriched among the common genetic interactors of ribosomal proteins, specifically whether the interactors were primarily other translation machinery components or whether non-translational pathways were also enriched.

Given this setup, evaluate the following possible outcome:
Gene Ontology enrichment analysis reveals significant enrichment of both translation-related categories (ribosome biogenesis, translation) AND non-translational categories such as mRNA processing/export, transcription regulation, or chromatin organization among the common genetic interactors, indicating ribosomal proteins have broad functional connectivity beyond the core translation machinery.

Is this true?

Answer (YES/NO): YES